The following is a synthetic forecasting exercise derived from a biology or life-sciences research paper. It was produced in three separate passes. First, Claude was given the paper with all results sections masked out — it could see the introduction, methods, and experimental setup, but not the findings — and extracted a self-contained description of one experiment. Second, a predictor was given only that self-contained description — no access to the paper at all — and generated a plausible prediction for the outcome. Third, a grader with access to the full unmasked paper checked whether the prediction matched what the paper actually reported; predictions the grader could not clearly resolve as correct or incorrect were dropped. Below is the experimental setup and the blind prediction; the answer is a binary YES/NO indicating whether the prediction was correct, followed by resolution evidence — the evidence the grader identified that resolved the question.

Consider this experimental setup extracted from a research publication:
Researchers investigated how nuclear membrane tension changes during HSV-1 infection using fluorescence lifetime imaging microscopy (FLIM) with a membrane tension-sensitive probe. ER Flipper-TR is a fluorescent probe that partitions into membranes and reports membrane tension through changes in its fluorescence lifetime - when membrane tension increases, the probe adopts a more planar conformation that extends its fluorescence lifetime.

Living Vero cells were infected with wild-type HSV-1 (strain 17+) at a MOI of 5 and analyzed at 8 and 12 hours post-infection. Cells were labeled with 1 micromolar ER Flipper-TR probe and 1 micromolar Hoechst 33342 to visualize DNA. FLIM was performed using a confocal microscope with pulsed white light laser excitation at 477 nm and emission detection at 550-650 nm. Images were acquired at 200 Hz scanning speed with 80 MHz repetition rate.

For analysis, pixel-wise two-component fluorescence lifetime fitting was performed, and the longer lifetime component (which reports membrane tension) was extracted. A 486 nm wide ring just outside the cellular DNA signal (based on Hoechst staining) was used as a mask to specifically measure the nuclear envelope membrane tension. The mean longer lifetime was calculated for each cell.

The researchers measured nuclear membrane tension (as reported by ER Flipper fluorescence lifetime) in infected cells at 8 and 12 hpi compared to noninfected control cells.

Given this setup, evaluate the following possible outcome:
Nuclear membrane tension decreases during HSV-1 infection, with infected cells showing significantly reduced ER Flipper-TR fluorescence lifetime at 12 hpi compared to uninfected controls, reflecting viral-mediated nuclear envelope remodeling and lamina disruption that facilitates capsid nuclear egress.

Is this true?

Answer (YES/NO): NO